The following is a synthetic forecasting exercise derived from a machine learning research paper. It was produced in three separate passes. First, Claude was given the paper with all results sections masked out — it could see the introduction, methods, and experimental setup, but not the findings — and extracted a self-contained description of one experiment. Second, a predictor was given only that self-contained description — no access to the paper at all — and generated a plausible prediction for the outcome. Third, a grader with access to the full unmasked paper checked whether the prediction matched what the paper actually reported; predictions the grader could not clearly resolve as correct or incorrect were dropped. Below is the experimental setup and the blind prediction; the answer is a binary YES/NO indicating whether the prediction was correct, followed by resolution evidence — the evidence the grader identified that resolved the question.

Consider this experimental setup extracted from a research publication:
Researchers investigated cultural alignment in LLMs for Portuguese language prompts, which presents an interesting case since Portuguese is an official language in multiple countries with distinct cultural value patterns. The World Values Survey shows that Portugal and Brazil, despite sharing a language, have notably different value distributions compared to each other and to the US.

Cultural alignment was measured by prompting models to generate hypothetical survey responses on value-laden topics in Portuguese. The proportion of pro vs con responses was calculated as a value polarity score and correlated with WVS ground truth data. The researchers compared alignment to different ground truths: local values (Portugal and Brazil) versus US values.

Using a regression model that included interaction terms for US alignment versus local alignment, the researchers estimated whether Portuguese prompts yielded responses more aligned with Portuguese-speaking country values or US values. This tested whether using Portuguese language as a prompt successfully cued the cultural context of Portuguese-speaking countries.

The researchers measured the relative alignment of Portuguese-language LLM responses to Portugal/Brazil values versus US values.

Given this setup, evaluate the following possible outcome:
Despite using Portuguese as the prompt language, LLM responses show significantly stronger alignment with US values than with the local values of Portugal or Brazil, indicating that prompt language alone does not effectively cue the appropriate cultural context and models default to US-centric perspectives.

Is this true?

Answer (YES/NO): NO